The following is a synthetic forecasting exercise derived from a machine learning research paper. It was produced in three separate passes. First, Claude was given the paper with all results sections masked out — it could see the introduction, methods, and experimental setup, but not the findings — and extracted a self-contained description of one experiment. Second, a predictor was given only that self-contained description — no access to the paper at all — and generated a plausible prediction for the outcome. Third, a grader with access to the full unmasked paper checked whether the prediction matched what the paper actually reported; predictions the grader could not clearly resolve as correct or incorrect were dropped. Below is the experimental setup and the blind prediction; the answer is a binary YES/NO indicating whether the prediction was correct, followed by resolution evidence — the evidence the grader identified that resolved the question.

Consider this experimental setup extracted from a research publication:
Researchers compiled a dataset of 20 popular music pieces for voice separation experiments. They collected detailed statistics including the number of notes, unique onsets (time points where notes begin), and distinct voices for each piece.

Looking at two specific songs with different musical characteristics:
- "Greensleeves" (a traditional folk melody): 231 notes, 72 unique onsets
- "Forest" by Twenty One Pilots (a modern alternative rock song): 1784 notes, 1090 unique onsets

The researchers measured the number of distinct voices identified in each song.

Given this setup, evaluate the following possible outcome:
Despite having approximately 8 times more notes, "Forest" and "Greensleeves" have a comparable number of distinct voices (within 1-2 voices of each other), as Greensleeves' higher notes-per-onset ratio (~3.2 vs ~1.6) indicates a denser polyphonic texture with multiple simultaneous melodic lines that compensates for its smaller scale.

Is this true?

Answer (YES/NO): NO